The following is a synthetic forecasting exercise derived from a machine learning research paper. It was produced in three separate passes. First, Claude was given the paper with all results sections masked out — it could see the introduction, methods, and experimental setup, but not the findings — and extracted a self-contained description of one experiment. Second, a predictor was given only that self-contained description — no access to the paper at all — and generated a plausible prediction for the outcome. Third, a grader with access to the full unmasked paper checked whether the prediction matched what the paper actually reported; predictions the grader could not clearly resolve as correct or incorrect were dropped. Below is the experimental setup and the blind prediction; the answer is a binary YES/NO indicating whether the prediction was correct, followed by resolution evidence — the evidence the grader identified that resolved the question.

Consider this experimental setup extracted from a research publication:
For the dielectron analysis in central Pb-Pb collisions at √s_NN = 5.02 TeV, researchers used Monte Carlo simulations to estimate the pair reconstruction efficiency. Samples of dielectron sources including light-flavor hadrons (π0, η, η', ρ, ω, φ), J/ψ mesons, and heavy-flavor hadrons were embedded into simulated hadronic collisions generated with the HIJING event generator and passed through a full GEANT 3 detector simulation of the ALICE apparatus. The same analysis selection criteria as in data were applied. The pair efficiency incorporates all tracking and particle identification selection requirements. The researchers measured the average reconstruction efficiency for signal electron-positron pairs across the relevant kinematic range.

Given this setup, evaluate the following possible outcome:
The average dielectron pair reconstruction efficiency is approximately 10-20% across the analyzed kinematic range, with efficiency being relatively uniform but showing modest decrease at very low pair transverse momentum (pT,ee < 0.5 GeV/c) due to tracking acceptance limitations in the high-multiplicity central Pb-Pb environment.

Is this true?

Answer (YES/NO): NO